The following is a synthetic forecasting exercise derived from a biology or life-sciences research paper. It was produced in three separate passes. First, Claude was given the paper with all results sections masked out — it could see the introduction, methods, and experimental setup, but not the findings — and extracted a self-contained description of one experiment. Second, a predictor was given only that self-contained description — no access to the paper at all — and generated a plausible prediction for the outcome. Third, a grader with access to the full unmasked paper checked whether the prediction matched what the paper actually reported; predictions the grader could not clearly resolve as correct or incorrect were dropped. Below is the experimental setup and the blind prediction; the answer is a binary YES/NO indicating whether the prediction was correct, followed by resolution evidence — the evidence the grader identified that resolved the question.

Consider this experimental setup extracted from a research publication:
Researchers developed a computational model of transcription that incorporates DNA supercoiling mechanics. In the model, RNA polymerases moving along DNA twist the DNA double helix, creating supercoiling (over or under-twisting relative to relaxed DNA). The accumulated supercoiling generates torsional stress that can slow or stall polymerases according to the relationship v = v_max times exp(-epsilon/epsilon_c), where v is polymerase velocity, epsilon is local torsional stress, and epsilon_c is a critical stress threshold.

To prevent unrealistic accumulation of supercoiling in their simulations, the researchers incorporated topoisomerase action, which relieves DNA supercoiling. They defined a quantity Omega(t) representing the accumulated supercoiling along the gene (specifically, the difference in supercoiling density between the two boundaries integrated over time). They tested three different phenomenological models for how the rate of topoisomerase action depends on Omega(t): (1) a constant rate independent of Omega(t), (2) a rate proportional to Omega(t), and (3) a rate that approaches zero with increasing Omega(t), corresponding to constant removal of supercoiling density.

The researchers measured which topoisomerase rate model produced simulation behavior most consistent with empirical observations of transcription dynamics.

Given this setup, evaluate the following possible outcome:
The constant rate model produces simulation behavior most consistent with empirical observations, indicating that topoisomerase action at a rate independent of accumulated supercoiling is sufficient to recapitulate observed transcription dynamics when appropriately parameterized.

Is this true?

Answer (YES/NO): NO